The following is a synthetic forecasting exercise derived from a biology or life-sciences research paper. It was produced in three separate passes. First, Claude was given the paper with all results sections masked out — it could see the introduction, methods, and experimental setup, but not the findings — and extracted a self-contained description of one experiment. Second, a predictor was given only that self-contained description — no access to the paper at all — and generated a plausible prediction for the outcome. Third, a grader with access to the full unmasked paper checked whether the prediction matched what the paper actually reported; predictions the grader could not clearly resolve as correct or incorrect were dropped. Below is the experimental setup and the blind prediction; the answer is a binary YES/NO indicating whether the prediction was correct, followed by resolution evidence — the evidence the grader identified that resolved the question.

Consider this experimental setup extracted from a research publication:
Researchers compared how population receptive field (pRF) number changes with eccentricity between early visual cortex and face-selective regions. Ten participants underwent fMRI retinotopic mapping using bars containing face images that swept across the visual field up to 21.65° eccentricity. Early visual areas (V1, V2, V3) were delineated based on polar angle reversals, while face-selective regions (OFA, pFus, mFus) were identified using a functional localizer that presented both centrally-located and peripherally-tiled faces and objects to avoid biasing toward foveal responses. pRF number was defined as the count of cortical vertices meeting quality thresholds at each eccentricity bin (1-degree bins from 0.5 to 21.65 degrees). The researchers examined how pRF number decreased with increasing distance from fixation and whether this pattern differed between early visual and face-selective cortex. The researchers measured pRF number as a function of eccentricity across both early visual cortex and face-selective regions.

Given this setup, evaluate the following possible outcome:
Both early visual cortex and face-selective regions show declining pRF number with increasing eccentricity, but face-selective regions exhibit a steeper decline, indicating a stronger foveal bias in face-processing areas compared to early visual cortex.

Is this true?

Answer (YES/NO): YES